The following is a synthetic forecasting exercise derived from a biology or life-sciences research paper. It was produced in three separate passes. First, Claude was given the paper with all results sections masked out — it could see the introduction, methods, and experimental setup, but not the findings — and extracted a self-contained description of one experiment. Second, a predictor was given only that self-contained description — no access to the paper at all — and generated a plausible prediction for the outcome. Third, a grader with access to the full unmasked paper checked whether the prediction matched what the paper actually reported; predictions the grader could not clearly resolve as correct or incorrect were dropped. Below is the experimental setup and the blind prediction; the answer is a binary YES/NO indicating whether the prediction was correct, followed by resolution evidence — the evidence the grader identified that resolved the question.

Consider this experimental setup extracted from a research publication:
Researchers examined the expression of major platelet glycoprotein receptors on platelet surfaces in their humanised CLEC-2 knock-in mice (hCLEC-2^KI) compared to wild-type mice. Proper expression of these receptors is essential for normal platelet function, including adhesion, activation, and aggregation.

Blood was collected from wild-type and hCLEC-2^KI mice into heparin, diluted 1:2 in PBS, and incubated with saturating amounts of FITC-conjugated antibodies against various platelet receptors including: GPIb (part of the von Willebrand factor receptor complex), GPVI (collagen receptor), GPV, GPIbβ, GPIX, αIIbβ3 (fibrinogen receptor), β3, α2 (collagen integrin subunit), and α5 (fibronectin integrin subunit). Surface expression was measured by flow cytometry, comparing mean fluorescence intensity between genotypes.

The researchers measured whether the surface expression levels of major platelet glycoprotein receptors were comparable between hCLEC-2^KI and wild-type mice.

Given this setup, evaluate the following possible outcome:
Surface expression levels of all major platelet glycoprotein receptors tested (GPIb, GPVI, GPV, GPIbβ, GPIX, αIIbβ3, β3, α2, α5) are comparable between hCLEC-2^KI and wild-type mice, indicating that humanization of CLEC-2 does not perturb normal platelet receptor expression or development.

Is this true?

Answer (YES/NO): YES